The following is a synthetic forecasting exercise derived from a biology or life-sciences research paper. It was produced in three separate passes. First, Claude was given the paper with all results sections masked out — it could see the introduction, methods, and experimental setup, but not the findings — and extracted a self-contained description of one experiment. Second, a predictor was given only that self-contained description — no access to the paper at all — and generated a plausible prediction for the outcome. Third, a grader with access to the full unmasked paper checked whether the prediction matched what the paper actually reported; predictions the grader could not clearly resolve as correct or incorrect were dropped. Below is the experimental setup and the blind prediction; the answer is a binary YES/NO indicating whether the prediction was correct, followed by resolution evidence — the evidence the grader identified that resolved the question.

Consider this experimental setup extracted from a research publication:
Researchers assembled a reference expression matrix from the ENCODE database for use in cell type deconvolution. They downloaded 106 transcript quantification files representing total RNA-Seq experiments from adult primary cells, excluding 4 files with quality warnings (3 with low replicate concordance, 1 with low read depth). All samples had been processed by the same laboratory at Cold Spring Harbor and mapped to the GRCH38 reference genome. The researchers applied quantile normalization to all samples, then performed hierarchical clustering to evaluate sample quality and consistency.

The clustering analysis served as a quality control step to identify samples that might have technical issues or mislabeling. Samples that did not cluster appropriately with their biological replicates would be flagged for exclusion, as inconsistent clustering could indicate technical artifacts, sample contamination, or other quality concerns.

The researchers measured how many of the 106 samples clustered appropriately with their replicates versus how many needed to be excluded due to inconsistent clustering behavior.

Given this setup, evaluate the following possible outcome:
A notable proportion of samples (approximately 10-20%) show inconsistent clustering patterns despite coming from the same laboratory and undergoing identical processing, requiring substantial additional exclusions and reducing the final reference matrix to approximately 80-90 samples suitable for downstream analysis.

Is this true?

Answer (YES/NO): YES